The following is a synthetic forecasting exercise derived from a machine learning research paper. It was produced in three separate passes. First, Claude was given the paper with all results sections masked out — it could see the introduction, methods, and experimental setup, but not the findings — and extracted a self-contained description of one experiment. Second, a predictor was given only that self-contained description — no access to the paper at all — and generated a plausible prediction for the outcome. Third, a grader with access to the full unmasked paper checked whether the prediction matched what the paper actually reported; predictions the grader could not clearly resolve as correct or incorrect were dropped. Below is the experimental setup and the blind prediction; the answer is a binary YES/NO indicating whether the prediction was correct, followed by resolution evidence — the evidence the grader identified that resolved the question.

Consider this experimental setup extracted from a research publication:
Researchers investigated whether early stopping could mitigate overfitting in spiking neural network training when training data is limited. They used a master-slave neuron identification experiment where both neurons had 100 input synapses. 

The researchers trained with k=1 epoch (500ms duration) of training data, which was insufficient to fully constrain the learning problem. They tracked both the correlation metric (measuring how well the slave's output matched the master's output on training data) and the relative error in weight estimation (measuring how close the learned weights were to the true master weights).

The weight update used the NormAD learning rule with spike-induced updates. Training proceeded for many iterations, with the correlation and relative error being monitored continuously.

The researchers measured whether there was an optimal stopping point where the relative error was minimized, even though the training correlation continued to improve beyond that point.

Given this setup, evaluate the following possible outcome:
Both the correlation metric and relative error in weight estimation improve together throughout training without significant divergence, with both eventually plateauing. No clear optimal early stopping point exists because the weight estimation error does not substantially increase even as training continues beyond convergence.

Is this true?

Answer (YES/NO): NO